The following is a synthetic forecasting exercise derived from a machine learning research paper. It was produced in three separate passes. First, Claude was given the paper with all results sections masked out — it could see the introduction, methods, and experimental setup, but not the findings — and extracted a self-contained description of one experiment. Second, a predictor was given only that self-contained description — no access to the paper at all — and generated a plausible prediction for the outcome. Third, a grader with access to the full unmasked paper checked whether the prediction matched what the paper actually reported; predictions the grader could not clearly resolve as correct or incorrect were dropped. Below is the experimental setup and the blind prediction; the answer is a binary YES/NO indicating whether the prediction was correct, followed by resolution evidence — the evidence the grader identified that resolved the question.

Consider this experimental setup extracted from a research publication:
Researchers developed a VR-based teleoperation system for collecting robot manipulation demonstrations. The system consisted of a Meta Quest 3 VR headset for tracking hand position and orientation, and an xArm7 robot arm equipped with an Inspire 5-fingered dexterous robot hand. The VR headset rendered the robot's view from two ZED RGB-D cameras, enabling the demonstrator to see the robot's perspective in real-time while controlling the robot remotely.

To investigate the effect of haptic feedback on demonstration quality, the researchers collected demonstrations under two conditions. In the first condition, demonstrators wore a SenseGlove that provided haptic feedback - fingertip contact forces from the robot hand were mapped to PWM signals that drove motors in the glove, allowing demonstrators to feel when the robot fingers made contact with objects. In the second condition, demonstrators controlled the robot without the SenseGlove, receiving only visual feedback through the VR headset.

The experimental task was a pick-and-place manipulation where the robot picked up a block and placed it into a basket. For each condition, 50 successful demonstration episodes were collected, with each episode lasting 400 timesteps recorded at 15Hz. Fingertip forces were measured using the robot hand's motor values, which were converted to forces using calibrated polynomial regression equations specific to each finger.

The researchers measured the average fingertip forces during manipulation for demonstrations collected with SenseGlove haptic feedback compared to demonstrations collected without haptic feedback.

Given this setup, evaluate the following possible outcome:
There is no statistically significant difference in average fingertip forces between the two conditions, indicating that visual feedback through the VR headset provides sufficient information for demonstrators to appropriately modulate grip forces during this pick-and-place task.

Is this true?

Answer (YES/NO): NO